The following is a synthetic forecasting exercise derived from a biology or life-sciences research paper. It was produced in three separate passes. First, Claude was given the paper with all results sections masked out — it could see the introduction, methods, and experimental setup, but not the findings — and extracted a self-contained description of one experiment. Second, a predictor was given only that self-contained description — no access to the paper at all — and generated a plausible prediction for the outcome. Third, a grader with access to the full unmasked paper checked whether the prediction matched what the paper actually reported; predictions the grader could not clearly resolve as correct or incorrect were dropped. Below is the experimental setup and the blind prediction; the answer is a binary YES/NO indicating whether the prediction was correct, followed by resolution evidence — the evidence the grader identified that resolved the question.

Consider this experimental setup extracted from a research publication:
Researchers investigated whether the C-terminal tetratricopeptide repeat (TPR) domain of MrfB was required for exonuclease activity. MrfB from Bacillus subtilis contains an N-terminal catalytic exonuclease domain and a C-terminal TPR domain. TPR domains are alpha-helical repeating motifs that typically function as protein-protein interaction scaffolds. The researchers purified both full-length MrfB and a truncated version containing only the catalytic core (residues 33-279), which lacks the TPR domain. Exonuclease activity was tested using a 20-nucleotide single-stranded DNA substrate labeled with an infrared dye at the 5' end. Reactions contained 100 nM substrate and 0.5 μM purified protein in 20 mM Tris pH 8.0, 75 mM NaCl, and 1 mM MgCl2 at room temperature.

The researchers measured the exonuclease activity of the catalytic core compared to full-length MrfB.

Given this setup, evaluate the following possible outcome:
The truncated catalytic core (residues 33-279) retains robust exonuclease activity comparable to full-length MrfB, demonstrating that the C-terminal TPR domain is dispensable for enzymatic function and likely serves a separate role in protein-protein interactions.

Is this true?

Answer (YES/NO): NO